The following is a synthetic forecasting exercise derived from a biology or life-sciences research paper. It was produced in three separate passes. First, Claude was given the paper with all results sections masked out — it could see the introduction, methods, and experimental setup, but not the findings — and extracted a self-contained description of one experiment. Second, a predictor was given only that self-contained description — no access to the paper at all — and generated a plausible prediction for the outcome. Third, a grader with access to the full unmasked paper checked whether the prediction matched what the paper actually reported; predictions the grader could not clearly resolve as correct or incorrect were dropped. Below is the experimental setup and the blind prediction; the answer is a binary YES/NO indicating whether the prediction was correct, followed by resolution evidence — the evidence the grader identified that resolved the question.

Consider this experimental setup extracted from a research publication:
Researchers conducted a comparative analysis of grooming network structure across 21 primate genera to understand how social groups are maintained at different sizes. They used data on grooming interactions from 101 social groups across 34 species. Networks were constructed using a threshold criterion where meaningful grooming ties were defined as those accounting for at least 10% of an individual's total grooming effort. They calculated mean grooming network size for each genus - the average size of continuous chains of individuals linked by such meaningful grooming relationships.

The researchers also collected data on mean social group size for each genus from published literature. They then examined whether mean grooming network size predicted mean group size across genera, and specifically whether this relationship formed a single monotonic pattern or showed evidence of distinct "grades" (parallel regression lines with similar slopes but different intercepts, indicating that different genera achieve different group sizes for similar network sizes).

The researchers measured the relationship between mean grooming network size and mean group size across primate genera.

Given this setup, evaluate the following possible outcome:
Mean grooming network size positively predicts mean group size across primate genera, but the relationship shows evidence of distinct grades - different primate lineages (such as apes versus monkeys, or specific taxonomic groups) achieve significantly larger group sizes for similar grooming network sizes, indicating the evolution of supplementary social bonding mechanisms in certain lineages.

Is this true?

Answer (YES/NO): NO